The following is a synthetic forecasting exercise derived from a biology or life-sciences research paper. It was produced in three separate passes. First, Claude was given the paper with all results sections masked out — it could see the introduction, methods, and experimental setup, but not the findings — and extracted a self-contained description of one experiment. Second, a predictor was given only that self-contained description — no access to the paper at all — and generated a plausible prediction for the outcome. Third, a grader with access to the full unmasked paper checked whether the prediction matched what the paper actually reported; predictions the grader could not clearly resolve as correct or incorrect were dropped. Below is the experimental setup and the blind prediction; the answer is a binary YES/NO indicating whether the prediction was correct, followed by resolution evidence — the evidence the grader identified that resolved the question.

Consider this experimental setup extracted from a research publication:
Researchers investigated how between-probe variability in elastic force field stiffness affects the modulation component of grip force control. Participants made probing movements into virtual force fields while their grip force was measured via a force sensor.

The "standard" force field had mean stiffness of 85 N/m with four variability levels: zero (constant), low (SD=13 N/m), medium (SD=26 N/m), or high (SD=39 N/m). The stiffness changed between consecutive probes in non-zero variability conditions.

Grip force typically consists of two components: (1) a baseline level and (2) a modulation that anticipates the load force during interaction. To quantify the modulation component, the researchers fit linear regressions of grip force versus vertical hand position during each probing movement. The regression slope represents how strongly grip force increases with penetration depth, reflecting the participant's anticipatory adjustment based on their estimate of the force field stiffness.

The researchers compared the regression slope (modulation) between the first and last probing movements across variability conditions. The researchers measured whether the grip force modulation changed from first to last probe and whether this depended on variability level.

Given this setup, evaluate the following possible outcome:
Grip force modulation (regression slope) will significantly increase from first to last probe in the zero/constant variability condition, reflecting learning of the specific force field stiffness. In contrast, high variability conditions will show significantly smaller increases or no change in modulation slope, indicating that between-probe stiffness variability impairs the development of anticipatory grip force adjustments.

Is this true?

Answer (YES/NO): NO